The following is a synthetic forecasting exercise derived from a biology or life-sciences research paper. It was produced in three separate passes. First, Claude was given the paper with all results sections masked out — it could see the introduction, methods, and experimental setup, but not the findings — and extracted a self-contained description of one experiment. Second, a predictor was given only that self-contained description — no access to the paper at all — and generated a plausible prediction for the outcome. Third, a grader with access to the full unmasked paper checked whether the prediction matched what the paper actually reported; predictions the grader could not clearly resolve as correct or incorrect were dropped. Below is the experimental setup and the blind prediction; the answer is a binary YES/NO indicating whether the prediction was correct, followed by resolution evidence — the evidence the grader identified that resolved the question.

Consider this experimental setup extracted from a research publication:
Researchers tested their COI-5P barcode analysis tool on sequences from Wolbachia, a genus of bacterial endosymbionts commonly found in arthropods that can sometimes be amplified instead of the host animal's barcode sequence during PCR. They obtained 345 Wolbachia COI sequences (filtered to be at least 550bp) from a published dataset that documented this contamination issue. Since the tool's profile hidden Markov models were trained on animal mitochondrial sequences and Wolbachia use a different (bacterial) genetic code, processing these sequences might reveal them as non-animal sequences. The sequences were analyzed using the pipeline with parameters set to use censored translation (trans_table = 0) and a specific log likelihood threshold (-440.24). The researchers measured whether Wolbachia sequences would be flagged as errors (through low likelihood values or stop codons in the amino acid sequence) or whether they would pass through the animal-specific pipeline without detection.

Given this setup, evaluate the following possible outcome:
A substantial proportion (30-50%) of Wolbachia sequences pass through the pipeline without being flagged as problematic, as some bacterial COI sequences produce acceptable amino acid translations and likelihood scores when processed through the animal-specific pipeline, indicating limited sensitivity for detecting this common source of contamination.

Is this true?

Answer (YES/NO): NO